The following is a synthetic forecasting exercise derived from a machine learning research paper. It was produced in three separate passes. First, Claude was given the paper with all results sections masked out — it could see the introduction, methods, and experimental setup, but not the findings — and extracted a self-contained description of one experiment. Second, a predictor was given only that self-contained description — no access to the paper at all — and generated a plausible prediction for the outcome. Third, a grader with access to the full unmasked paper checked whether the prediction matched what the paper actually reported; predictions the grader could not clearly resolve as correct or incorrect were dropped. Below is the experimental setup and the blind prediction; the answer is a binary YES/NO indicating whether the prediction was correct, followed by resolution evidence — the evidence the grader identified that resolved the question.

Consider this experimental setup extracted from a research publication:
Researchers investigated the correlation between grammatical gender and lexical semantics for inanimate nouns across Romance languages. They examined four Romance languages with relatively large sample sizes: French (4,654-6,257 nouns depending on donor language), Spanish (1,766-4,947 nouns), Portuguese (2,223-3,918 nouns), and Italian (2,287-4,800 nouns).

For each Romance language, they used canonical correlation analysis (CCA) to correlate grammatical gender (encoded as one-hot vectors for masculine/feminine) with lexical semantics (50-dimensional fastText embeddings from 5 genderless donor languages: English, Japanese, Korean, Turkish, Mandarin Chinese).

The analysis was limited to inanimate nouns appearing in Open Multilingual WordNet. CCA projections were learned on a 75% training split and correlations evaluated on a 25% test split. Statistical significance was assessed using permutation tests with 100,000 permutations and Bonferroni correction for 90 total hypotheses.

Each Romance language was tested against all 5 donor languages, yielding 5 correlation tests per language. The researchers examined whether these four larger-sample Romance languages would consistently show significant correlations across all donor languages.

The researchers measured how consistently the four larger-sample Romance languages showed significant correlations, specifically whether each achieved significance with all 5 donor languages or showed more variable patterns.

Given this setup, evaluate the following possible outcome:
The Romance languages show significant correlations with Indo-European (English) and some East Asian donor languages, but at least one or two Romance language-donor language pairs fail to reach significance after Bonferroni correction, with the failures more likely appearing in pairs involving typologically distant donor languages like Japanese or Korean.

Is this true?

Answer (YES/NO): YES